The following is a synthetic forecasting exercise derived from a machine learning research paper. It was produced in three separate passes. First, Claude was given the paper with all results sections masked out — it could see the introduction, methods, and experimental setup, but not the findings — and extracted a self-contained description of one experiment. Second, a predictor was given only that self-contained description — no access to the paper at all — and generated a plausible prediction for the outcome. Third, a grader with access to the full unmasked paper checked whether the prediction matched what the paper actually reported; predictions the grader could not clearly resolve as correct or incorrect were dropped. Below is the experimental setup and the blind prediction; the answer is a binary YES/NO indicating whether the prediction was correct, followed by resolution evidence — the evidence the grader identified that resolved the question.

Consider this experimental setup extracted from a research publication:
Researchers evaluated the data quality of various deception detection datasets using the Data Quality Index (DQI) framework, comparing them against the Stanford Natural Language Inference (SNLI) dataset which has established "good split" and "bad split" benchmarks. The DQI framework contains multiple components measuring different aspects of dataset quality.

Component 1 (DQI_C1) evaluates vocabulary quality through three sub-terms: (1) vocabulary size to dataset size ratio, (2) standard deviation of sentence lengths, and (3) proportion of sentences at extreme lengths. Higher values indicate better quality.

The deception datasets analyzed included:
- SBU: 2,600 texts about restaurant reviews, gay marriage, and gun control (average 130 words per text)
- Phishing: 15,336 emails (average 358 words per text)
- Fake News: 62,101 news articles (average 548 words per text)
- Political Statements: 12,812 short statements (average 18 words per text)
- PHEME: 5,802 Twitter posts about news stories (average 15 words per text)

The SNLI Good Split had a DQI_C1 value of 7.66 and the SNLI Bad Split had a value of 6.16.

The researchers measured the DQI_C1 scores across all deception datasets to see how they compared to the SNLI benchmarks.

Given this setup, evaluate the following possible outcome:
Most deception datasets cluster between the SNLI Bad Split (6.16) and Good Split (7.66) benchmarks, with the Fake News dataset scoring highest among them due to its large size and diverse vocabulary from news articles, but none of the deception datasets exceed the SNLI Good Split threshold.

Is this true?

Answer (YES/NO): NO